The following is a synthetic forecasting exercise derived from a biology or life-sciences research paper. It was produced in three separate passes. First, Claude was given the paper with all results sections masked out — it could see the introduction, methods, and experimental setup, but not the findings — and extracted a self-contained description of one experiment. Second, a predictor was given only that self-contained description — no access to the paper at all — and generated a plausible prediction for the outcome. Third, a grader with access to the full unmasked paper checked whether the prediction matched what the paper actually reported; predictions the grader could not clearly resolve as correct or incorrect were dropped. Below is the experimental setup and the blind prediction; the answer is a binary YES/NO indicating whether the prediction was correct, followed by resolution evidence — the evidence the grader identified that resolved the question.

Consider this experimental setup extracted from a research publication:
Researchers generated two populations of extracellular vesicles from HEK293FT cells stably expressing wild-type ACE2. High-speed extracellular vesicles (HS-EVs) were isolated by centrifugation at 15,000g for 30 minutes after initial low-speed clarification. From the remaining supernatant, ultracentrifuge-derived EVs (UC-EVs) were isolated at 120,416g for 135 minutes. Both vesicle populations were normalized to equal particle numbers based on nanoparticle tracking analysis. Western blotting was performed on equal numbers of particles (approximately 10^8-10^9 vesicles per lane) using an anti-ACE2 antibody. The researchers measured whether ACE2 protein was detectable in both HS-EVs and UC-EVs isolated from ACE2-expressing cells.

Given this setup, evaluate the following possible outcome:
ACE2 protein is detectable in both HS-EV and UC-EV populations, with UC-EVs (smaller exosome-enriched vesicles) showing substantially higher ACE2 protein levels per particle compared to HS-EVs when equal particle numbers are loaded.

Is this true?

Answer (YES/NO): NO